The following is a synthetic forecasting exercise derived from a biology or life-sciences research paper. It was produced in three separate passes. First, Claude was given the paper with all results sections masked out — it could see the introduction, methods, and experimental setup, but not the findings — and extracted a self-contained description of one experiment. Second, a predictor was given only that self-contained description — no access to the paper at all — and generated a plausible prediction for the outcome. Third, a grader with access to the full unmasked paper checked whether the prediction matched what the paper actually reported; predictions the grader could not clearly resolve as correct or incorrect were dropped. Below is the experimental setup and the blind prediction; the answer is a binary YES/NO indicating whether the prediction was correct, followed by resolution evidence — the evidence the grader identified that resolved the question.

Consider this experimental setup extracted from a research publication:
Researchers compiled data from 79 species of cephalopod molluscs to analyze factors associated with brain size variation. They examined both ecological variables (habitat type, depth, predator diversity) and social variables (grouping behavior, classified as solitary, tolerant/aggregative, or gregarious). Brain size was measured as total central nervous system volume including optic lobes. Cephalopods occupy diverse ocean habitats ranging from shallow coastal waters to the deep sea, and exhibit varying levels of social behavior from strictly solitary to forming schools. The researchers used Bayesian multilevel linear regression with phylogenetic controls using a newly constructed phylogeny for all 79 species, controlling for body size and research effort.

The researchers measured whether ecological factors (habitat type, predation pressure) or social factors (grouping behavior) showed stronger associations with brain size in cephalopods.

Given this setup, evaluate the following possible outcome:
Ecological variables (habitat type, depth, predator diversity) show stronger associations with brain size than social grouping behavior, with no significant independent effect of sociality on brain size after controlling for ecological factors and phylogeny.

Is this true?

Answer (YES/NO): YES